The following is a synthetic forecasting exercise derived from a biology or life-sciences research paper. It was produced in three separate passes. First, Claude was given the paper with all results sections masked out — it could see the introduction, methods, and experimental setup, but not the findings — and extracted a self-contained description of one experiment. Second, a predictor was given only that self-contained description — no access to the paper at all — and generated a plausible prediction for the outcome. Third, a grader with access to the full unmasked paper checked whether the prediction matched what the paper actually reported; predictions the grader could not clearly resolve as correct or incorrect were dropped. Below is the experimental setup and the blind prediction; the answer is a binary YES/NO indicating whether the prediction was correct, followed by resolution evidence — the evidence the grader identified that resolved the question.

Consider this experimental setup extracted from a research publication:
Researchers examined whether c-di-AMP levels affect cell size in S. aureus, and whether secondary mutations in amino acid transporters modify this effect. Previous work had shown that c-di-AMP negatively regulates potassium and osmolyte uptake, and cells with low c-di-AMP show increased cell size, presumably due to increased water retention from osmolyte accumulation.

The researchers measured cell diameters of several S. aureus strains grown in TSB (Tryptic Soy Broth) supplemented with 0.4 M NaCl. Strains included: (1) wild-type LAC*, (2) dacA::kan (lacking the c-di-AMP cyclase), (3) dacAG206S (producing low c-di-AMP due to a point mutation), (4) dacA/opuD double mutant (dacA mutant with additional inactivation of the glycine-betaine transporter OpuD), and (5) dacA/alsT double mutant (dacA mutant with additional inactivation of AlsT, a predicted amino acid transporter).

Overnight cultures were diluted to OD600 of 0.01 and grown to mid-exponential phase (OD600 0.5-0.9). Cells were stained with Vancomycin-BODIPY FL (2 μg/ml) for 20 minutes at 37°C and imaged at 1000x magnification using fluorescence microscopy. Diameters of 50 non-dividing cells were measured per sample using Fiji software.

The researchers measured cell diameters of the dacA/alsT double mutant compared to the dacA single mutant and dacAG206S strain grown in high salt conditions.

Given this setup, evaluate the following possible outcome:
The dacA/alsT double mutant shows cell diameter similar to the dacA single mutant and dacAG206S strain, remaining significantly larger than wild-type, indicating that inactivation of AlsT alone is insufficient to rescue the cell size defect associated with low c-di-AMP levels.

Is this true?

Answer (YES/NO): YES